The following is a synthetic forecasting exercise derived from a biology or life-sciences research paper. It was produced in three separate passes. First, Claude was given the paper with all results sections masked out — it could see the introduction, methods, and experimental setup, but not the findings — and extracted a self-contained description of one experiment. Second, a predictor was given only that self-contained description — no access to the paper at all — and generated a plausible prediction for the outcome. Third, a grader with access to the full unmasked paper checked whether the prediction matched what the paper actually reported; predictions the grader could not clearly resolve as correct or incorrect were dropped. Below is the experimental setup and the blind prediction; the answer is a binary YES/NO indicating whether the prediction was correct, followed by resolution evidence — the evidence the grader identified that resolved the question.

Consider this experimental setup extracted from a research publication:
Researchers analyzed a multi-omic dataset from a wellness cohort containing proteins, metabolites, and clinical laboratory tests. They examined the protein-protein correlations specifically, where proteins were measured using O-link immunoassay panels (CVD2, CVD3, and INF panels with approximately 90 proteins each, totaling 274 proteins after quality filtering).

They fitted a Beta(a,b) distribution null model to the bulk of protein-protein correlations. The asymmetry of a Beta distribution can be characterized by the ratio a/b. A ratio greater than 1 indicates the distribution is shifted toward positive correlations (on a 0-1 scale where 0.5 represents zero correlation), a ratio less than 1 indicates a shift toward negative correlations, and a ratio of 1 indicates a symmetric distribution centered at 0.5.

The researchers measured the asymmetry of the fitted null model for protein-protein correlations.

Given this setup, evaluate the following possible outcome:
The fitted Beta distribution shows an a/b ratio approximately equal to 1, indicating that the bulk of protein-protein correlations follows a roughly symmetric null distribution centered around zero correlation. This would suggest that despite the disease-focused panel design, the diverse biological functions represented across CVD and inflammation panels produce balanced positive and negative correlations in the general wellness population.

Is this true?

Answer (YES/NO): NO